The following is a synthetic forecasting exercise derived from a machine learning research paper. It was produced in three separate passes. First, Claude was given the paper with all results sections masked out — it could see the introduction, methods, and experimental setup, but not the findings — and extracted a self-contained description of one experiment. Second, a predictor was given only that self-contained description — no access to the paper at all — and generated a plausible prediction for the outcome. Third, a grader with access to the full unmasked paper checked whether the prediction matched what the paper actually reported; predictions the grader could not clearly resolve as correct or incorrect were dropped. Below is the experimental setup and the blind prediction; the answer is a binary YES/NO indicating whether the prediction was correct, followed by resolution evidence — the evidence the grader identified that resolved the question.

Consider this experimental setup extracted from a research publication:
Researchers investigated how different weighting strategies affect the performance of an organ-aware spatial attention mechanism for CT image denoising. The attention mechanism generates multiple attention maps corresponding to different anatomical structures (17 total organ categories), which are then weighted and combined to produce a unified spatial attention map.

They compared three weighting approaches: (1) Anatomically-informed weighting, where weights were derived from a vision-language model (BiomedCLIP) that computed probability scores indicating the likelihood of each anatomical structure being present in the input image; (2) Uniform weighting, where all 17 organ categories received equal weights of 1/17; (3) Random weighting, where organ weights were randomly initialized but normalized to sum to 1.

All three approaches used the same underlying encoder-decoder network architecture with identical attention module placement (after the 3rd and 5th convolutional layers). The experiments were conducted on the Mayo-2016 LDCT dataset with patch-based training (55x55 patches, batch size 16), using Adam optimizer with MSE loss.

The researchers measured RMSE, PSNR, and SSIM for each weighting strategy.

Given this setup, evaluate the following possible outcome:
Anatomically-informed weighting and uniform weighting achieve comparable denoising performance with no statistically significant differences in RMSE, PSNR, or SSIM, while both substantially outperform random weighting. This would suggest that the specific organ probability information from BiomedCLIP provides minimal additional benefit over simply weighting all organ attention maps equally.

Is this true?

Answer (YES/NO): NO